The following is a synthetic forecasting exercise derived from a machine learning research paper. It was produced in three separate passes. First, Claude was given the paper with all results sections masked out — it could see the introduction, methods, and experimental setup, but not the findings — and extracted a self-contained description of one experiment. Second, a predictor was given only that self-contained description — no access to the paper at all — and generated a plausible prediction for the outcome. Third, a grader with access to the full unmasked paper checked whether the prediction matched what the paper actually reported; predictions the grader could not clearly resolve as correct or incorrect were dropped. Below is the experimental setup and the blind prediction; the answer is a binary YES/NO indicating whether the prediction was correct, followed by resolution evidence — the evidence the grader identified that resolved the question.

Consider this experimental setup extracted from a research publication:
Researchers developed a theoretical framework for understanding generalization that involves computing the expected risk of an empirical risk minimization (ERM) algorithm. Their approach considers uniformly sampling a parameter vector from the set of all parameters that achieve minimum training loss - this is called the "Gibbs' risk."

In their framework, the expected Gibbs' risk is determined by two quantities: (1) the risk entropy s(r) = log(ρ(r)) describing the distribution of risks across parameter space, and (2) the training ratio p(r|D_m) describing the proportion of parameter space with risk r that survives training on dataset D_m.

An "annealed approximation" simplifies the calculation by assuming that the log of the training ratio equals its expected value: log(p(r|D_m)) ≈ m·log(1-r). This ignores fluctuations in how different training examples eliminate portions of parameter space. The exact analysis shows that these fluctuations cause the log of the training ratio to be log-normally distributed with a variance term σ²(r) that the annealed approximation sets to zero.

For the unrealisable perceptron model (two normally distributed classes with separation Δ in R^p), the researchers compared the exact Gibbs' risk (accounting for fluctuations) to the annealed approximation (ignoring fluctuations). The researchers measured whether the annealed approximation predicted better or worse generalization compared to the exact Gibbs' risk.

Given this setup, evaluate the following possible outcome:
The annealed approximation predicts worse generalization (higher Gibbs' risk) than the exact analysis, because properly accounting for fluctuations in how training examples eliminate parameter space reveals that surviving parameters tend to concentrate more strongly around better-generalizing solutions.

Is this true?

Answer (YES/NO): YES